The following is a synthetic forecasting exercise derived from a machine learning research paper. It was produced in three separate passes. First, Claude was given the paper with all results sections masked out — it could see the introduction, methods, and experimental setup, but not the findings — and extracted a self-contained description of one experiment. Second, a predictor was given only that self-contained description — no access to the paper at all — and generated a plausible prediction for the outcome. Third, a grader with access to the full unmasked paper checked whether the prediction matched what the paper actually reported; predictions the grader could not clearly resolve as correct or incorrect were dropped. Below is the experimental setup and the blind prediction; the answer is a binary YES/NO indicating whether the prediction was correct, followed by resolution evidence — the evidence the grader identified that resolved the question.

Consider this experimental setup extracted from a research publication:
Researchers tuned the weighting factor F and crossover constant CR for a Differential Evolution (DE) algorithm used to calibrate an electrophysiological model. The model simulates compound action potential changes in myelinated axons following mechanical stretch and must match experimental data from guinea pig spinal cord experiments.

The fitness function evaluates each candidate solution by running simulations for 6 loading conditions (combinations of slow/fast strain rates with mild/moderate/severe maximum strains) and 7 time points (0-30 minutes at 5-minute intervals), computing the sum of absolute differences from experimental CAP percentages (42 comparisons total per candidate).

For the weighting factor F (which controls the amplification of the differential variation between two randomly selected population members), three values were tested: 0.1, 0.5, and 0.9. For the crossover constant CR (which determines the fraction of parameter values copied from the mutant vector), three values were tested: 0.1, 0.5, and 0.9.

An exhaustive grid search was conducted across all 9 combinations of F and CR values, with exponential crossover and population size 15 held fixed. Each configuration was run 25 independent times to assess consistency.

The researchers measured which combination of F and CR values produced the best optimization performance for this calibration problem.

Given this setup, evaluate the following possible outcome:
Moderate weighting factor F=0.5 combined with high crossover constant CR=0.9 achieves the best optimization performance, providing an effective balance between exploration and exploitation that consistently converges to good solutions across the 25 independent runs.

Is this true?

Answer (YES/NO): NO